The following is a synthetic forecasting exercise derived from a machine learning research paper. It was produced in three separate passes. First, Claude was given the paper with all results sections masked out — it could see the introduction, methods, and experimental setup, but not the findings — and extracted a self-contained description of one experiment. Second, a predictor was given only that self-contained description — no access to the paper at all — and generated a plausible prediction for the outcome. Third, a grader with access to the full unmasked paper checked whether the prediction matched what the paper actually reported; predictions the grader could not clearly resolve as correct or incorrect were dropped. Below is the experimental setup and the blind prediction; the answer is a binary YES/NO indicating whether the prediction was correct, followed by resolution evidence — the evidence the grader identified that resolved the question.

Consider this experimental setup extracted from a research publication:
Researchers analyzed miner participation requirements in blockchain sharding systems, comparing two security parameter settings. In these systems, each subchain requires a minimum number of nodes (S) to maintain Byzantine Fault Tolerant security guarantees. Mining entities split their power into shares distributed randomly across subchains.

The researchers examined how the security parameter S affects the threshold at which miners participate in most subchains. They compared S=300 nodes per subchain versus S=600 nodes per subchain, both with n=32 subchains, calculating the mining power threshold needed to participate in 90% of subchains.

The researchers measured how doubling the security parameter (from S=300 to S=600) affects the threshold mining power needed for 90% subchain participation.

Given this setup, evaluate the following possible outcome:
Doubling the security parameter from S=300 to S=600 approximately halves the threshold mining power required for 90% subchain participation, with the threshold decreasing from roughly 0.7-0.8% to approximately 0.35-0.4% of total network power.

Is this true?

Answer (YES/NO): YES